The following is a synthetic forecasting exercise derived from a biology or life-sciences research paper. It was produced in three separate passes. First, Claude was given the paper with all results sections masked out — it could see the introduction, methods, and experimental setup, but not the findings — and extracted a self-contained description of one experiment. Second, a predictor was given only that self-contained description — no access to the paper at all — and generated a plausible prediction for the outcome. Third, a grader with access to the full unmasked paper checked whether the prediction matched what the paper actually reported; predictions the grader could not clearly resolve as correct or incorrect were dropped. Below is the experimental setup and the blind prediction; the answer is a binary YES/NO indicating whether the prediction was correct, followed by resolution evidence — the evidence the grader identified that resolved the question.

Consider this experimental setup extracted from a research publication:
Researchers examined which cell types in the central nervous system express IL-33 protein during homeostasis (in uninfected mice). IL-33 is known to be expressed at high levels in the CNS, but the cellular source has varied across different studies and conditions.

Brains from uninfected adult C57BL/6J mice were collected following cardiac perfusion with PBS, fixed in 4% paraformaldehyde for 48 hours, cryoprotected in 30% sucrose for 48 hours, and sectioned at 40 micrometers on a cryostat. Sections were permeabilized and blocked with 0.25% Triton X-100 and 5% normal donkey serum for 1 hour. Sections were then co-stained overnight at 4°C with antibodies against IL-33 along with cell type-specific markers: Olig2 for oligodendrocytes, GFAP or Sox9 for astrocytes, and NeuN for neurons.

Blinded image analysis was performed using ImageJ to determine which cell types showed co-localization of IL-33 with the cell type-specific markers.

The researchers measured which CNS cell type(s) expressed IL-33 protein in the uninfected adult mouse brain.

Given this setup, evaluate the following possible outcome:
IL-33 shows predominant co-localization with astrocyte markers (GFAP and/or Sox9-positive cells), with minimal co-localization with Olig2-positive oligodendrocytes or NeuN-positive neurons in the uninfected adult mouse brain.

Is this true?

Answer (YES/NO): NO